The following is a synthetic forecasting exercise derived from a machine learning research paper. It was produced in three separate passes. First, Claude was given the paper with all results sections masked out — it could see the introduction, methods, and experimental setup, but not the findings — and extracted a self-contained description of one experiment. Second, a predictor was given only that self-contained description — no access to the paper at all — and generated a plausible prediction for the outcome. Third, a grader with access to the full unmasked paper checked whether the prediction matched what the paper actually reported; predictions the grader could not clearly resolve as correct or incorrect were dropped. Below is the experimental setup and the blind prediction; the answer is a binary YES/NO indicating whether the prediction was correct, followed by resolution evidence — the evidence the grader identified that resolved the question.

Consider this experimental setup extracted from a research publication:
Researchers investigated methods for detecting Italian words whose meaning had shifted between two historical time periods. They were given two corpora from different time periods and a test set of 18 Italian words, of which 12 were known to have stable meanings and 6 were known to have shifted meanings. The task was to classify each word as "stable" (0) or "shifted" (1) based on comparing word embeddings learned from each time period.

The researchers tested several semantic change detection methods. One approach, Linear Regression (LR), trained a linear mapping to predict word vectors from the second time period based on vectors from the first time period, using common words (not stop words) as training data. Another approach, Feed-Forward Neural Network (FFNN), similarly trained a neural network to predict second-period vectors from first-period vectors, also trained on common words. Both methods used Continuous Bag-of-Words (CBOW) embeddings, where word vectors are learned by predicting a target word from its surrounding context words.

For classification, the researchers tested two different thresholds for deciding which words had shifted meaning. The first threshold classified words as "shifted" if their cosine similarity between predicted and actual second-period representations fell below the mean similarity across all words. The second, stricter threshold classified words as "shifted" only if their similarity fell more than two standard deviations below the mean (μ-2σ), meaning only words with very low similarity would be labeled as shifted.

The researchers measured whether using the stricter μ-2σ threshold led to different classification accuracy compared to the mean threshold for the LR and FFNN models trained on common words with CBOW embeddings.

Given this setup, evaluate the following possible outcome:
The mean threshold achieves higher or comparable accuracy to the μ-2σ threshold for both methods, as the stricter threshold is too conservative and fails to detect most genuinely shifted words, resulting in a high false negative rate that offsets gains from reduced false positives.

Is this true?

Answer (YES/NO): NO